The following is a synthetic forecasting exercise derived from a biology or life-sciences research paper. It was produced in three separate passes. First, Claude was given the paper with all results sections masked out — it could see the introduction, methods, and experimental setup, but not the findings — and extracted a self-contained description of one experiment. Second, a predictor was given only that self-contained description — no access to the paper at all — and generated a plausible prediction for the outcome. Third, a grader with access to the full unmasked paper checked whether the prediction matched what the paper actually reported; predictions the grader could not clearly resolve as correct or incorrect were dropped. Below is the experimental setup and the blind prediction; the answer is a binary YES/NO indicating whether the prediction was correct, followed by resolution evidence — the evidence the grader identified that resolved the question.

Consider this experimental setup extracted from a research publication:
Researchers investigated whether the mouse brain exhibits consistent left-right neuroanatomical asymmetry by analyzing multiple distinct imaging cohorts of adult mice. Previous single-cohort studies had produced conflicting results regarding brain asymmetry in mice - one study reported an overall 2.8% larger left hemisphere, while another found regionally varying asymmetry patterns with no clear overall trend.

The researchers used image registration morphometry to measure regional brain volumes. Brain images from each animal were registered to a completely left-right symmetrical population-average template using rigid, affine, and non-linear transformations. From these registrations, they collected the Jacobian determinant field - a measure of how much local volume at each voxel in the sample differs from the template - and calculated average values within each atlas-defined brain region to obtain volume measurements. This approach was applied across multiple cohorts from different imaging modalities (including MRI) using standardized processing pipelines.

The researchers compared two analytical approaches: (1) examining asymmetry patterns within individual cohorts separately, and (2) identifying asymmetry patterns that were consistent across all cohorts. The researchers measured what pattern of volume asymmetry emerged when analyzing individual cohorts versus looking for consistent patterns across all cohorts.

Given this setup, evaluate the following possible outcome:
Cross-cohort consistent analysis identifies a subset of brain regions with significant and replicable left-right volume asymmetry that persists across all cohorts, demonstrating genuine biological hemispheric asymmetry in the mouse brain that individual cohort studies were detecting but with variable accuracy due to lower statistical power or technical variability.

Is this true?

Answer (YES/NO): YES